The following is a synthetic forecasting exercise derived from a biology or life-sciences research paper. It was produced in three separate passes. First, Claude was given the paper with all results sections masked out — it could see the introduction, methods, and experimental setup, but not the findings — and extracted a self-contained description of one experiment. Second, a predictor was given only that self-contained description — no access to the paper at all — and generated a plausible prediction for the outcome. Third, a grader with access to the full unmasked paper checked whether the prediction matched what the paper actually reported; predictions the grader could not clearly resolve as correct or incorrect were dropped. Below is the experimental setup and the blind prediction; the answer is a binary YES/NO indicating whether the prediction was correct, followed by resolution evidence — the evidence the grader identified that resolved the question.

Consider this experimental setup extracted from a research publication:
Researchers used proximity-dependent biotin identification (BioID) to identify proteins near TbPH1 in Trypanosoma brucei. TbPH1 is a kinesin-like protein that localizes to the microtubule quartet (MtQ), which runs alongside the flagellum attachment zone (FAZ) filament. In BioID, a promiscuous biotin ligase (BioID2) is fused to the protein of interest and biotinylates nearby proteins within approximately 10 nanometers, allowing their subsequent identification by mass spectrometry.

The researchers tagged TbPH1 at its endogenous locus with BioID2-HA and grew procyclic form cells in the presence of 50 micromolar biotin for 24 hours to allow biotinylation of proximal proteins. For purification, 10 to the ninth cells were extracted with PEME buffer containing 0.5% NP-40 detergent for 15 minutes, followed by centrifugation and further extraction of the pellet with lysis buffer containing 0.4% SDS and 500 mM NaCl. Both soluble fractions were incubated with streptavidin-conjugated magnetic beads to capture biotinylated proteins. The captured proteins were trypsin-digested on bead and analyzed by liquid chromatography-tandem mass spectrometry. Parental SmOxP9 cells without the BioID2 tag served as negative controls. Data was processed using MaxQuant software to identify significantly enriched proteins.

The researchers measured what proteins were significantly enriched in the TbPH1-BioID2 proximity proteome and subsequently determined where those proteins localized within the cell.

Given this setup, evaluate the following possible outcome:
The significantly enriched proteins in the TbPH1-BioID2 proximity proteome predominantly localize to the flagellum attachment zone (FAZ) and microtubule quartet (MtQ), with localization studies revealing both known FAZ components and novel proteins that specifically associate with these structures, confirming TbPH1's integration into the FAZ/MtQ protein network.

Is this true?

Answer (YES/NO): NO